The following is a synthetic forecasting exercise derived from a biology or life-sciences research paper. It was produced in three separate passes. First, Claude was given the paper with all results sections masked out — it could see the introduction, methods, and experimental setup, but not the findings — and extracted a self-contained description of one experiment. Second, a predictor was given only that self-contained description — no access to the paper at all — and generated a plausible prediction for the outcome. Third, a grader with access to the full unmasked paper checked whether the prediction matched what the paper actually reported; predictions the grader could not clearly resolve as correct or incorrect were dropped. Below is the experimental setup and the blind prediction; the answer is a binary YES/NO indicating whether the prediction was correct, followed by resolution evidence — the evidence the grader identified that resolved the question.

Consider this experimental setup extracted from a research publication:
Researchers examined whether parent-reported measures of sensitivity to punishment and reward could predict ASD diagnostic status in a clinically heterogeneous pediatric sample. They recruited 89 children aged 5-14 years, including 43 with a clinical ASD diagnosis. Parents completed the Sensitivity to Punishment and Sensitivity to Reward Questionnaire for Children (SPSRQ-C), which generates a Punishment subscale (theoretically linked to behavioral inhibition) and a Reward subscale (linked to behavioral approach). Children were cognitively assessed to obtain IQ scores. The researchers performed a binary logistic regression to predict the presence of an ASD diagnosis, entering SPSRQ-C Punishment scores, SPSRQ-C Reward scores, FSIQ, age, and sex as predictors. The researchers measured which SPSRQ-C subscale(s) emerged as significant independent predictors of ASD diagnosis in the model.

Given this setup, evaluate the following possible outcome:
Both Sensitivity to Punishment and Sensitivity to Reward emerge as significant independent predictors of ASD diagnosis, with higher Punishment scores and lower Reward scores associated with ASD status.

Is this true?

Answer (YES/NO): NO